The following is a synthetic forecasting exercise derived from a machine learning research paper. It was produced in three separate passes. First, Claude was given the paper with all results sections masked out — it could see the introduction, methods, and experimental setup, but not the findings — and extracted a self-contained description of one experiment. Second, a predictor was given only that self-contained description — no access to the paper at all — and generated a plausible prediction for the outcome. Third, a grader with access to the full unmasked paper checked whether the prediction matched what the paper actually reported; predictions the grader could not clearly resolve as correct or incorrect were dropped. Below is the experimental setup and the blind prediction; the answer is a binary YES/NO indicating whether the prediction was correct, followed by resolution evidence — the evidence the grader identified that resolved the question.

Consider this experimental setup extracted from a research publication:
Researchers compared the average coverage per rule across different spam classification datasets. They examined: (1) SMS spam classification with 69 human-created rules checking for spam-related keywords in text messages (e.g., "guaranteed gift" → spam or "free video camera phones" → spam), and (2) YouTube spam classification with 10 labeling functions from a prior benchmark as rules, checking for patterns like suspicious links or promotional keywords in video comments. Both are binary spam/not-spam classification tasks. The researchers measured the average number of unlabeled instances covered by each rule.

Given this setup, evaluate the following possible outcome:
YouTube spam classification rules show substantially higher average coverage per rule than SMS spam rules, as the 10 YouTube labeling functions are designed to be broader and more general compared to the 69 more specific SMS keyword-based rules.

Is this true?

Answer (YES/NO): YES